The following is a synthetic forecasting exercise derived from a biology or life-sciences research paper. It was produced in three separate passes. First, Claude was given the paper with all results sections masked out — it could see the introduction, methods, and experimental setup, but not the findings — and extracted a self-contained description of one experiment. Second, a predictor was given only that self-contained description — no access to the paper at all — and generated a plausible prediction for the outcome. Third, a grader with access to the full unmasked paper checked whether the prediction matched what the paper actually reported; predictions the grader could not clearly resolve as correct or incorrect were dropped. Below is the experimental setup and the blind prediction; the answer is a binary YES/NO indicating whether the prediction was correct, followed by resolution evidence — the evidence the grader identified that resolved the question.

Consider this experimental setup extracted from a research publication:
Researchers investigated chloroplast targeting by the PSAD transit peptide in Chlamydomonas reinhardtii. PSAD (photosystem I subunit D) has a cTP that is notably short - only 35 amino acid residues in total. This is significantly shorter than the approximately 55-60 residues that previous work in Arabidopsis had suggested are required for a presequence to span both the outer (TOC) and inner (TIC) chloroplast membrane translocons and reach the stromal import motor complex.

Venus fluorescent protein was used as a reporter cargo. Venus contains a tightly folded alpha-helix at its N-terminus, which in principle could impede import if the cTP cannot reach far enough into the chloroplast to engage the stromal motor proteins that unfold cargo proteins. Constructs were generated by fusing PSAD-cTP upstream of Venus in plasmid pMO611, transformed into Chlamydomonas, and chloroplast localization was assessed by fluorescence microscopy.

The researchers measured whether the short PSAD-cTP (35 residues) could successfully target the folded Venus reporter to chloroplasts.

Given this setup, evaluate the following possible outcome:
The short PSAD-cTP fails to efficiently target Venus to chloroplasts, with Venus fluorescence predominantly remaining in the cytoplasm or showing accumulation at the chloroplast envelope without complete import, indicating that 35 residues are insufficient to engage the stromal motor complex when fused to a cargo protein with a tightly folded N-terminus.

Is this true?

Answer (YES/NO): NO